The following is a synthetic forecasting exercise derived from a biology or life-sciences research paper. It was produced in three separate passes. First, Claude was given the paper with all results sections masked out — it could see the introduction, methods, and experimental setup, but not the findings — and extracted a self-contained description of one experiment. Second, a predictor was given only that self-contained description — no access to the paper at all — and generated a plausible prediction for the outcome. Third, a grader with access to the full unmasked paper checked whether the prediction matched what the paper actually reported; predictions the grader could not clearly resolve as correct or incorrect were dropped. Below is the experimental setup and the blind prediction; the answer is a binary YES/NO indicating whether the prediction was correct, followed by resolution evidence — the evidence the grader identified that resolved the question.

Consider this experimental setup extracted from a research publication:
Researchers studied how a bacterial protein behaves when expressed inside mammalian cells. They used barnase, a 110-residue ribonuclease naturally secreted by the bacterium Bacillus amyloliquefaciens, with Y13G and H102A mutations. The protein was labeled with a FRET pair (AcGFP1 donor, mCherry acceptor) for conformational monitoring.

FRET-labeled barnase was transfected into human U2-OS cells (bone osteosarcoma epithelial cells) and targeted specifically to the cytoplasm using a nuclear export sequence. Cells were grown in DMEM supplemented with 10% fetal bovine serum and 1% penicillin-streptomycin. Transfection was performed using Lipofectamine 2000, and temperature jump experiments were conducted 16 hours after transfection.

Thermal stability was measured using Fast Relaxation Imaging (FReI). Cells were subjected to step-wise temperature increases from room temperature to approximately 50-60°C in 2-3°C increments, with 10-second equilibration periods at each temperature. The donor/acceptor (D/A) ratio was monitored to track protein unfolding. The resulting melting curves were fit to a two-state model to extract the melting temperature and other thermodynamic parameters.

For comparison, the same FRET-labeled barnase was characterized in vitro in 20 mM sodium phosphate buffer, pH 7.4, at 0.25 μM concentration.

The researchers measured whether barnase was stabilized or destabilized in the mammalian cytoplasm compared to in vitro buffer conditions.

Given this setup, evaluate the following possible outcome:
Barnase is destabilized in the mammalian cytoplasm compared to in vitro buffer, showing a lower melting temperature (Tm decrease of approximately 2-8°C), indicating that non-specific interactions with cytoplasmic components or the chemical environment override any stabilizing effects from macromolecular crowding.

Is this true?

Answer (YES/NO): NO